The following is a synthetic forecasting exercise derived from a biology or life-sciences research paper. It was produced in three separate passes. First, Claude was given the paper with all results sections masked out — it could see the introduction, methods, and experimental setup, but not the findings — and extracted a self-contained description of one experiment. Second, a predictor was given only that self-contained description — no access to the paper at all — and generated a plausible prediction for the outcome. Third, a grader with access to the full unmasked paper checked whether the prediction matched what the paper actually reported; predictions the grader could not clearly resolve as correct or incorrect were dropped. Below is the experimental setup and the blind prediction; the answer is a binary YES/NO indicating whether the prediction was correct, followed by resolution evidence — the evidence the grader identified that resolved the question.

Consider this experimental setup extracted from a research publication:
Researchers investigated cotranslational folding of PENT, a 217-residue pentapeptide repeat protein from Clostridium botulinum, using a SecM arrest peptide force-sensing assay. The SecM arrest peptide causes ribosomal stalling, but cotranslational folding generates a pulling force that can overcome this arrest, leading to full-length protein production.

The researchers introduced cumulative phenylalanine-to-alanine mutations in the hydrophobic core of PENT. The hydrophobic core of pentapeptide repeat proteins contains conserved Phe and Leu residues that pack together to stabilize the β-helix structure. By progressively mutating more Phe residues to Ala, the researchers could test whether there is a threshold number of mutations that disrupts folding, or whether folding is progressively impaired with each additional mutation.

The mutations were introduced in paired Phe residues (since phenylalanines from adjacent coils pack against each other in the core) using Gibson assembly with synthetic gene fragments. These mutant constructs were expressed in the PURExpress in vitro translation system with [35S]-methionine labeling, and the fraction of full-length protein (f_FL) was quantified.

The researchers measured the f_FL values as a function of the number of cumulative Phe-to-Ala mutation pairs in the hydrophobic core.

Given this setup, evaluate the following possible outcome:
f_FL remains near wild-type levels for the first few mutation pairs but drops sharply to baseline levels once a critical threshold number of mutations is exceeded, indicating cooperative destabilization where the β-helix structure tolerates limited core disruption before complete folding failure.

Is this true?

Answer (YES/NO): NO